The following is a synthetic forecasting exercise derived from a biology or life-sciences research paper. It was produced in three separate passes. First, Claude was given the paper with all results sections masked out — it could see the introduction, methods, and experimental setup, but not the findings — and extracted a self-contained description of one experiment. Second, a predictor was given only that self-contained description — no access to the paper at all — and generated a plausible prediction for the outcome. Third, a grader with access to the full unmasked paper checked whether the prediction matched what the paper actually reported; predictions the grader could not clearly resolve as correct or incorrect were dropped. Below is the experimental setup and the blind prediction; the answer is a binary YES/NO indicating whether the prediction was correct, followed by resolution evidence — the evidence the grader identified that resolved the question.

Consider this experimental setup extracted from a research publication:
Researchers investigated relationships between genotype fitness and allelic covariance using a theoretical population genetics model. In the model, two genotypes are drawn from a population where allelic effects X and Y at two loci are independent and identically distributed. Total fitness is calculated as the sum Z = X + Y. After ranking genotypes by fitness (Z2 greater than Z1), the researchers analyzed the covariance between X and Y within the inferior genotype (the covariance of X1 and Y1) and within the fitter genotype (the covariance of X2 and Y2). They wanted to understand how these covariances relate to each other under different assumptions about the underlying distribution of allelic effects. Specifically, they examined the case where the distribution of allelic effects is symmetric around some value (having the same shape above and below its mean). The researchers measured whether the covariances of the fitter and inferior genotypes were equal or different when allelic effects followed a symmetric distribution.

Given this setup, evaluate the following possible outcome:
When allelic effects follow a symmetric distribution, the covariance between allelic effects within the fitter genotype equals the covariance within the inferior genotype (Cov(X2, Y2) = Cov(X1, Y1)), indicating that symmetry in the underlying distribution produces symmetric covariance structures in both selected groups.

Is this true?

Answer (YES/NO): YES